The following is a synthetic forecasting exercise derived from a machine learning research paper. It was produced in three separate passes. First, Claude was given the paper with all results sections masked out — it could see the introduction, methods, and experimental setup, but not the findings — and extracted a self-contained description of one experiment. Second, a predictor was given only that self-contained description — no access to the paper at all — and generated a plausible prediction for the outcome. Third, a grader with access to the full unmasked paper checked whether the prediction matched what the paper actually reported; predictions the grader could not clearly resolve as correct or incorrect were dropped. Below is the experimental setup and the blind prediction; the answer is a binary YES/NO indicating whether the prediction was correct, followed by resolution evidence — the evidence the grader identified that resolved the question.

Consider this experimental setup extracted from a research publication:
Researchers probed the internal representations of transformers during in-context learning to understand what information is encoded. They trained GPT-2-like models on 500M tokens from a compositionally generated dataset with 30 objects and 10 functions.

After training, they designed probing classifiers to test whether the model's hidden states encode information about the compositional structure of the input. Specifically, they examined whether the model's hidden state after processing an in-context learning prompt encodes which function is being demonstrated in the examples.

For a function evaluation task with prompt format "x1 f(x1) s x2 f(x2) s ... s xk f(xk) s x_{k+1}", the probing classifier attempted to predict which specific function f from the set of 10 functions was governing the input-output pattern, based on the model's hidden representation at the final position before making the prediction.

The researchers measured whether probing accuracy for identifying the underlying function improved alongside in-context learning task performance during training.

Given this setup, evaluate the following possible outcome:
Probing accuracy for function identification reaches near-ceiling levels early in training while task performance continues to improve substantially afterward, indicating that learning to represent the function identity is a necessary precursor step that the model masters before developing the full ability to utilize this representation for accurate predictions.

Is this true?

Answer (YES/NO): NO